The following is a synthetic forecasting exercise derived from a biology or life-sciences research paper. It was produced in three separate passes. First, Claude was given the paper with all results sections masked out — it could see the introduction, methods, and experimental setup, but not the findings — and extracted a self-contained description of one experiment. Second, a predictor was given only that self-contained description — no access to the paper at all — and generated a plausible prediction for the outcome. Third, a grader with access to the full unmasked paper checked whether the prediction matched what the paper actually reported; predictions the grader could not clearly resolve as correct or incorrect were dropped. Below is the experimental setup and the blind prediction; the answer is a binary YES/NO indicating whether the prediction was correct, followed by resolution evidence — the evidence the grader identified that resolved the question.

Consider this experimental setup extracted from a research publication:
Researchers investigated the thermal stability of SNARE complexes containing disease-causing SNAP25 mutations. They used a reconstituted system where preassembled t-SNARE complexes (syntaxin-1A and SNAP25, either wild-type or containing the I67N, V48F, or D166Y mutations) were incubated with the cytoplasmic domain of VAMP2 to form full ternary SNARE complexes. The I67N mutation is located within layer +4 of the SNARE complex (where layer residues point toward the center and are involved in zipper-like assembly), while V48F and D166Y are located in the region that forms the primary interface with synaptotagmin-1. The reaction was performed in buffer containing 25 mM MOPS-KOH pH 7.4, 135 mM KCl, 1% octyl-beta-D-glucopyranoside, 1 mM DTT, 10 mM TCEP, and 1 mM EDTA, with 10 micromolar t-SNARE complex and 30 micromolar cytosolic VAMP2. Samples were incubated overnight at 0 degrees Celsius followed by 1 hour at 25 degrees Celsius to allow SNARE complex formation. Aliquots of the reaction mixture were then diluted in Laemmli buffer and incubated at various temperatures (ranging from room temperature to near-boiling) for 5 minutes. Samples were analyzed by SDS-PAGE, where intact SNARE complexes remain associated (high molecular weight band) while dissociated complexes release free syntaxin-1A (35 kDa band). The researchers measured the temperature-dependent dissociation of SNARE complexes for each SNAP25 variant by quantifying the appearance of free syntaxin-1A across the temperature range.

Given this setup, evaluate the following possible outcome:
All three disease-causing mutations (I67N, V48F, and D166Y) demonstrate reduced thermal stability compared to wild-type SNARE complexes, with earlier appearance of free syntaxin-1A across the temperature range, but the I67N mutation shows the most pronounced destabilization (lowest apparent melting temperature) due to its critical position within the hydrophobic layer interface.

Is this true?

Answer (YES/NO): NO